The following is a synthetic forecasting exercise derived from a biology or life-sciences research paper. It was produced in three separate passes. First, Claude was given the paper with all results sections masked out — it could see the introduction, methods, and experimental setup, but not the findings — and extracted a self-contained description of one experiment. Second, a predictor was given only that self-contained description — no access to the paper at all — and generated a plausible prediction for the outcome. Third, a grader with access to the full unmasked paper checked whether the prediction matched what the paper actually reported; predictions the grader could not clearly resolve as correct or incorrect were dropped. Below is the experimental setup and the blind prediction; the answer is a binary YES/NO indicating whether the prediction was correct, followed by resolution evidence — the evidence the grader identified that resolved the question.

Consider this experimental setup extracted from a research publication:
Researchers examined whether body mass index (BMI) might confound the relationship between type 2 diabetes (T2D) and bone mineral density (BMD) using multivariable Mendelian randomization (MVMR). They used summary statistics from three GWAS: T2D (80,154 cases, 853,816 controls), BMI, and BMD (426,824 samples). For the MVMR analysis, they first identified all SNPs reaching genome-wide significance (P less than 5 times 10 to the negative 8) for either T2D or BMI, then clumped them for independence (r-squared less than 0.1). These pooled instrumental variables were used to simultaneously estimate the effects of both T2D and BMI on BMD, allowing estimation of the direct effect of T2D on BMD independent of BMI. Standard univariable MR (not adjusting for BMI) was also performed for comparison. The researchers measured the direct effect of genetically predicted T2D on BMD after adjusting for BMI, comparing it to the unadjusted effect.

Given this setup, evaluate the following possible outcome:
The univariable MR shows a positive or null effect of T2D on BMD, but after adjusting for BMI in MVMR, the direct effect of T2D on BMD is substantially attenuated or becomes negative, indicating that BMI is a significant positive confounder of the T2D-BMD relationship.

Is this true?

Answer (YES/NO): NO